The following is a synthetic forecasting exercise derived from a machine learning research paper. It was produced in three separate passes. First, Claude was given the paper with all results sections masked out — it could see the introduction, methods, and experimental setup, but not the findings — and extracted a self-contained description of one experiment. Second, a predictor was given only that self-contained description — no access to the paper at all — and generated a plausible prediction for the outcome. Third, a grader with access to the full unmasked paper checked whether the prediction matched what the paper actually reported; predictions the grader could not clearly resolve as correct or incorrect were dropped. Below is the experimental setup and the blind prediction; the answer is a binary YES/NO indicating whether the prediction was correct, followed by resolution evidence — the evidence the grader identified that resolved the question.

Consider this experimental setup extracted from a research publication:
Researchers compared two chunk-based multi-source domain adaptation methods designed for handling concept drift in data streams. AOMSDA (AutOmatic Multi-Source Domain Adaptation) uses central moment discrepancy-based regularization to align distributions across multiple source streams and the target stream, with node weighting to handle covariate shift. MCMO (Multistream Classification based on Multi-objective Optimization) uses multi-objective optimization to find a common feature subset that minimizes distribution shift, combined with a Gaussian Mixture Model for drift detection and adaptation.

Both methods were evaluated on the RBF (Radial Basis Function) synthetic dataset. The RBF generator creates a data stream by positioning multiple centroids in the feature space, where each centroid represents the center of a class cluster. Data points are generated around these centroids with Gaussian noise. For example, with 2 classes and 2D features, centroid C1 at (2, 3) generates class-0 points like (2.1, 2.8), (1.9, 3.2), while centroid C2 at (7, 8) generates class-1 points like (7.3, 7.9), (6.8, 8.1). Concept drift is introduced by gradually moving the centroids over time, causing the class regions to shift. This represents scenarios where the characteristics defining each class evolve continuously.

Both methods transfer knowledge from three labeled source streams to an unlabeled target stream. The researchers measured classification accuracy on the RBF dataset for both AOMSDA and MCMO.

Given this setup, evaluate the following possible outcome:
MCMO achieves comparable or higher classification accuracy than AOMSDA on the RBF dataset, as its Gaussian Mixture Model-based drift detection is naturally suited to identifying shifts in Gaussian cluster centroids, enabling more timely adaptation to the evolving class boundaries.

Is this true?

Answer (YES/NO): YES